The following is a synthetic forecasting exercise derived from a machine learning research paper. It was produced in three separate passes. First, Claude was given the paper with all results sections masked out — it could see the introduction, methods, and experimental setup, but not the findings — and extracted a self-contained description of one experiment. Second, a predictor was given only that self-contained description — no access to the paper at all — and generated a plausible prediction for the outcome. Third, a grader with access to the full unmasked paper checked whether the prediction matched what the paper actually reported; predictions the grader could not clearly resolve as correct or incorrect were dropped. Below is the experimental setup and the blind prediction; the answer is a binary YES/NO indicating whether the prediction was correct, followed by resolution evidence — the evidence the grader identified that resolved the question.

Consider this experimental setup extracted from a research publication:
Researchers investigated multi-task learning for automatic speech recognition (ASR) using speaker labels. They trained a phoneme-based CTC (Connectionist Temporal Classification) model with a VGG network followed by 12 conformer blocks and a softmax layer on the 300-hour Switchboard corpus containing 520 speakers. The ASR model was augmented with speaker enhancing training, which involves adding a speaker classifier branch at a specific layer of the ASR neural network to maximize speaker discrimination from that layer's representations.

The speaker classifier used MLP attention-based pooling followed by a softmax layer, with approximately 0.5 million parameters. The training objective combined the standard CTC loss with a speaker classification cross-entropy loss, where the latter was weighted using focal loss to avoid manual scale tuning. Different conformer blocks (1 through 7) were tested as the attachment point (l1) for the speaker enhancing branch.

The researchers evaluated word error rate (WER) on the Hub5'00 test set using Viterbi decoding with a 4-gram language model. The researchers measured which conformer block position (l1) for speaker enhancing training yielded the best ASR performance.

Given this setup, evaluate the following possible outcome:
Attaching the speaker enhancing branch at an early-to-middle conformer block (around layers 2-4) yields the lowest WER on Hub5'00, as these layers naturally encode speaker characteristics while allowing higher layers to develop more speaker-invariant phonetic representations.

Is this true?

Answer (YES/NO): NO